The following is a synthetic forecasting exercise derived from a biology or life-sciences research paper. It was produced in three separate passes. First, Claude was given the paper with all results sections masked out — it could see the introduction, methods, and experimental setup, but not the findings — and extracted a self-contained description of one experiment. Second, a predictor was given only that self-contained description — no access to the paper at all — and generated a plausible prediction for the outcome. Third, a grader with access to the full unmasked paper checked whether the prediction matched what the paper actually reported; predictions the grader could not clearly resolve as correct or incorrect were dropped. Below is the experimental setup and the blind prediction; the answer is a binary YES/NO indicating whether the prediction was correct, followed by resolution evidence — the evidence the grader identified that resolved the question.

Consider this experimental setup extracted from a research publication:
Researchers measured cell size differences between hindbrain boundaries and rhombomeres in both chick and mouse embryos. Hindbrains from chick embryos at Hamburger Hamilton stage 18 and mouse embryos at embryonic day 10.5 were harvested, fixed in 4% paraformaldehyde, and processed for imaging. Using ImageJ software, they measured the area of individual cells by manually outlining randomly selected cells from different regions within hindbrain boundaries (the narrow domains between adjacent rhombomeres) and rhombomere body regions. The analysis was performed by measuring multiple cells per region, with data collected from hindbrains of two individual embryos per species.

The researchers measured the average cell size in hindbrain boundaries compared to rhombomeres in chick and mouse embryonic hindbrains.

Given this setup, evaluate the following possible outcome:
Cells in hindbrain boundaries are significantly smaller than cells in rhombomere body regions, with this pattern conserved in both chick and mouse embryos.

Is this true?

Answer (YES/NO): NO